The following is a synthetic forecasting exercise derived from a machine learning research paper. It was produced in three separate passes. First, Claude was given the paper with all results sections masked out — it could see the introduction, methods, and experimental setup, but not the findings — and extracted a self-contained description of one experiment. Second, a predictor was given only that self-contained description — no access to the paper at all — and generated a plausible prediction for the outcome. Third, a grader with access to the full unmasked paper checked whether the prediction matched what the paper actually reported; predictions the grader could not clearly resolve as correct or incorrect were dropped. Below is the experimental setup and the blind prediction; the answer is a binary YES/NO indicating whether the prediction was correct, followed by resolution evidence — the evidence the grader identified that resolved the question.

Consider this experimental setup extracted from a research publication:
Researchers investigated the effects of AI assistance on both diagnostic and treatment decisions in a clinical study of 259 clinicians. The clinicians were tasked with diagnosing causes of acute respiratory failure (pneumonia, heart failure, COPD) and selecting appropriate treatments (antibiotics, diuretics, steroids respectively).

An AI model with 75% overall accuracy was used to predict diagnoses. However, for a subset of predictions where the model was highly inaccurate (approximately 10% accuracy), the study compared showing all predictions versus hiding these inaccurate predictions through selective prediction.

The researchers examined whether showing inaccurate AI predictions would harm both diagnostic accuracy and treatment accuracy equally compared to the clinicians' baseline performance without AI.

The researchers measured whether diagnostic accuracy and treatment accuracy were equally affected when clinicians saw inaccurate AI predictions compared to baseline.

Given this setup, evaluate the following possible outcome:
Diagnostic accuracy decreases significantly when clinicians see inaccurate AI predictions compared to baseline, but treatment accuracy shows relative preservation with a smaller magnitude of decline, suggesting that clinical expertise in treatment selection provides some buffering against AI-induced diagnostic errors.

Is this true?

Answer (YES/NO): NO